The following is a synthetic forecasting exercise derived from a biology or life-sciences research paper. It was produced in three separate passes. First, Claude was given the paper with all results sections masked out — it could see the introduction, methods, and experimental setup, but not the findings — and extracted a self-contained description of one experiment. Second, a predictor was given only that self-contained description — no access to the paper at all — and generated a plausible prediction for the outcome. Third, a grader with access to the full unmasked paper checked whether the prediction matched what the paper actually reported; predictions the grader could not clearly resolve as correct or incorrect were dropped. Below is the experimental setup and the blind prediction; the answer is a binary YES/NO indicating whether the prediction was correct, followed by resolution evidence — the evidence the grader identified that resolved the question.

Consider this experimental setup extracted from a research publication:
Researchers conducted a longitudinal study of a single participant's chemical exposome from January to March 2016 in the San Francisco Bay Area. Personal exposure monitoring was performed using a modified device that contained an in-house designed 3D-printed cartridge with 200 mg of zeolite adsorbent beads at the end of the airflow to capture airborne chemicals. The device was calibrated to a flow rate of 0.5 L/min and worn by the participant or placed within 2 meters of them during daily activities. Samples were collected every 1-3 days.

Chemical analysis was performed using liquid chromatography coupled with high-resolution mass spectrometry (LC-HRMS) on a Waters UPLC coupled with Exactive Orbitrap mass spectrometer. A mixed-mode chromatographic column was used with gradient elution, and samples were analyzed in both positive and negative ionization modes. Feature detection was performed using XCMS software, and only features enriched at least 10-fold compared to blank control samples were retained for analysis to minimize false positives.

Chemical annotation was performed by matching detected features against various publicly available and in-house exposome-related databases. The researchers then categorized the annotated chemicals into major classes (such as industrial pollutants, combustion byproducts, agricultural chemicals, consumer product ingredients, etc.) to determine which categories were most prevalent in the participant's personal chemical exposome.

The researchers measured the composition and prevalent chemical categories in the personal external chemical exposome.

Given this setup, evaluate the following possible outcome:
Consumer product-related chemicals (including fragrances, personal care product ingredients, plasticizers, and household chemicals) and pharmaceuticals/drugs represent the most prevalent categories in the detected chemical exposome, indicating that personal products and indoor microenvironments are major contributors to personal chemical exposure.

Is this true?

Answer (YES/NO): NO